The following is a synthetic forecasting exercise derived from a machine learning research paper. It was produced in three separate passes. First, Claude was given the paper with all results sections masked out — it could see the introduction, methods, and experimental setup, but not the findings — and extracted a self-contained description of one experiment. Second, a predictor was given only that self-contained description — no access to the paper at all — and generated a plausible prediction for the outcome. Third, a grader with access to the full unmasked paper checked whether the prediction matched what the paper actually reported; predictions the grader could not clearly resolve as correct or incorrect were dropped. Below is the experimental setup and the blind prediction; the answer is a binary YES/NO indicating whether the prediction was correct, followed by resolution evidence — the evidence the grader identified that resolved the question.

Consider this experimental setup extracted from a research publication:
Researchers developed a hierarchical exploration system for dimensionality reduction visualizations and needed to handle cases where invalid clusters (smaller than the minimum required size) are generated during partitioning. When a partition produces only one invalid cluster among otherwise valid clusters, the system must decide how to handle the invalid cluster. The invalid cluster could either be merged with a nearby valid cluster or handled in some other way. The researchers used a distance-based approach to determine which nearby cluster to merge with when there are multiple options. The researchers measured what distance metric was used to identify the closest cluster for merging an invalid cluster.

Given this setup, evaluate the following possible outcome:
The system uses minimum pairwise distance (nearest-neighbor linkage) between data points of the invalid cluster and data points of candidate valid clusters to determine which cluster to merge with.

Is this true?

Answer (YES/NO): NO